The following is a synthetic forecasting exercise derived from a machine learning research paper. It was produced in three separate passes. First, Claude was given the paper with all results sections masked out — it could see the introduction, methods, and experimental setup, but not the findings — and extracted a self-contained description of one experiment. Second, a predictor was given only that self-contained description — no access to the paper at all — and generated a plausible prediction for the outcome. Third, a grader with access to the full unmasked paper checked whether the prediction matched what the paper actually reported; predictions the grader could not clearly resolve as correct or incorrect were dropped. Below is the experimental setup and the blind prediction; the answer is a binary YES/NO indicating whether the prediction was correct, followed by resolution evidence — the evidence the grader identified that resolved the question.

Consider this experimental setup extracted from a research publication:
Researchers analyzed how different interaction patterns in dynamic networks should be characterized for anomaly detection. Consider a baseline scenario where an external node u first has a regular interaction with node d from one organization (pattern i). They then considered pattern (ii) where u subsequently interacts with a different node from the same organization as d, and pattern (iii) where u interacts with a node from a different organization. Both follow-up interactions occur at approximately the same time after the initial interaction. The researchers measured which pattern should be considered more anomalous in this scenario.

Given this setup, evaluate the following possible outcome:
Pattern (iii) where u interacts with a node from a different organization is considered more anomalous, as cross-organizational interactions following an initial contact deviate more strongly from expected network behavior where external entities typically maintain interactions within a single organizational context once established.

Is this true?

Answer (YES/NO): YES